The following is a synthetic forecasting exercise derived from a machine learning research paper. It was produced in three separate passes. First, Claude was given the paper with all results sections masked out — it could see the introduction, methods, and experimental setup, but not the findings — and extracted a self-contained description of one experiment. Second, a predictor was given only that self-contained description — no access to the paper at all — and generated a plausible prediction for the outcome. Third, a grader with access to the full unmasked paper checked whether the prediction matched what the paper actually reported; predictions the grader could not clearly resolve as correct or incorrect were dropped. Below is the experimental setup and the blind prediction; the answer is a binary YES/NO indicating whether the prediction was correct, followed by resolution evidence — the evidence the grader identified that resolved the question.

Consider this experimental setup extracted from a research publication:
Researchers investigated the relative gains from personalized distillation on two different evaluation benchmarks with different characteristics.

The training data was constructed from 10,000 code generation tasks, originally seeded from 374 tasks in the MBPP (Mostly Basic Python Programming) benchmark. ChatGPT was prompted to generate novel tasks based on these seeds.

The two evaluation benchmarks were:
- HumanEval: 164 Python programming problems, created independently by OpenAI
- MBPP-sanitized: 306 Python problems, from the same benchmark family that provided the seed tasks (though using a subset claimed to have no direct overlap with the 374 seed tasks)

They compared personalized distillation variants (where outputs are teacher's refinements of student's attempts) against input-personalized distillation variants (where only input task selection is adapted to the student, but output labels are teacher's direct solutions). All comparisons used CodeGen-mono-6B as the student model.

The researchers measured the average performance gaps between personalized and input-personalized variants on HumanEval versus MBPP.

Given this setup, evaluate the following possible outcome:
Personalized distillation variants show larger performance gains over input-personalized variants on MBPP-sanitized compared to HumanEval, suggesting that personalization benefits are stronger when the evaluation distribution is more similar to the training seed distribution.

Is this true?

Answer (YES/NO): NO